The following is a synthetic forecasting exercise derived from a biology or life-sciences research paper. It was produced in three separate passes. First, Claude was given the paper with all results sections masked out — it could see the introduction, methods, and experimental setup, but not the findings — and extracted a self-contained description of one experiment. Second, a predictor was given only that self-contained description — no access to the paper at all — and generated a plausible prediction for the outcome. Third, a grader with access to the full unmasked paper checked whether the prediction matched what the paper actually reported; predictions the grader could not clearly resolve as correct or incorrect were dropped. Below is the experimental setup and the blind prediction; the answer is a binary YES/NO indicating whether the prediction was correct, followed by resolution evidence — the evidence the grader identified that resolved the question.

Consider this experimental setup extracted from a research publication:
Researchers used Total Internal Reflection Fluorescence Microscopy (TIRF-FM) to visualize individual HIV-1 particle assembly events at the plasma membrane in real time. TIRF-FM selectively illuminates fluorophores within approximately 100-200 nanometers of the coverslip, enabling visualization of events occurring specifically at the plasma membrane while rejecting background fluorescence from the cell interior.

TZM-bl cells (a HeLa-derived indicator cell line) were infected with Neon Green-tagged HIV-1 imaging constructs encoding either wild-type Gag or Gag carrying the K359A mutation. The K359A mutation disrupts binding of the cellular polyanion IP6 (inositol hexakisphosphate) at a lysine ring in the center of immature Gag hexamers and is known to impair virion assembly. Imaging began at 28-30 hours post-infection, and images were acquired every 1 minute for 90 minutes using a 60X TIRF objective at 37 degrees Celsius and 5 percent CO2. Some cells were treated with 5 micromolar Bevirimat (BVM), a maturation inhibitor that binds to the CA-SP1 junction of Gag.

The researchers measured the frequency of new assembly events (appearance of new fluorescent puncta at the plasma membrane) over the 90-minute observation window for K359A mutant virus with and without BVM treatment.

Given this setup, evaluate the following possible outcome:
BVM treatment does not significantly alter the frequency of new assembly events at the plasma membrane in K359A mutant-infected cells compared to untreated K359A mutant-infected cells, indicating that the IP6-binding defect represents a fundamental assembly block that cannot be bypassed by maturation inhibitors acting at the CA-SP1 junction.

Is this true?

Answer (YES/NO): NO